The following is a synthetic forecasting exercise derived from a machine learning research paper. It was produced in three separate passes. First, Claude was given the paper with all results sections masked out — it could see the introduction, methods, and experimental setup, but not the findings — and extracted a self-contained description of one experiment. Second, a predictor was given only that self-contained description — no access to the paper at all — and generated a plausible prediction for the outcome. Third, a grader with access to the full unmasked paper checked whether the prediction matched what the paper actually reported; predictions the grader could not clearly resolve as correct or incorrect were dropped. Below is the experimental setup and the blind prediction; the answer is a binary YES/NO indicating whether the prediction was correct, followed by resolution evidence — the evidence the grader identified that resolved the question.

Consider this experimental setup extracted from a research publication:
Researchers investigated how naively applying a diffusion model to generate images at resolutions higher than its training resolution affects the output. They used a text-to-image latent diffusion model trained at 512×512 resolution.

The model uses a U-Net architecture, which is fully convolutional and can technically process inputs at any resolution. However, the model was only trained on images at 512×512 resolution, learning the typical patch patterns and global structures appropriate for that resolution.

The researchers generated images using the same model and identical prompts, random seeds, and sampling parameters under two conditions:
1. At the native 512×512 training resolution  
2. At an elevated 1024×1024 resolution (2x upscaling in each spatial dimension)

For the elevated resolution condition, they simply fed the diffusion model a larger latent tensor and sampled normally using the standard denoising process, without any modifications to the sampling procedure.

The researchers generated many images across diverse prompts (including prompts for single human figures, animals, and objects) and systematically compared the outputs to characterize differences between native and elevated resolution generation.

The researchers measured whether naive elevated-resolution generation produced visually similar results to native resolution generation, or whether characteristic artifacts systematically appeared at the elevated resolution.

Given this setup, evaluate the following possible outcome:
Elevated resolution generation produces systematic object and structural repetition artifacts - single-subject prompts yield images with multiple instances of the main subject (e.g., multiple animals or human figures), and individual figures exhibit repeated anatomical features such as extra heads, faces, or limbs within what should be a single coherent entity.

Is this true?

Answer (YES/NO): YES